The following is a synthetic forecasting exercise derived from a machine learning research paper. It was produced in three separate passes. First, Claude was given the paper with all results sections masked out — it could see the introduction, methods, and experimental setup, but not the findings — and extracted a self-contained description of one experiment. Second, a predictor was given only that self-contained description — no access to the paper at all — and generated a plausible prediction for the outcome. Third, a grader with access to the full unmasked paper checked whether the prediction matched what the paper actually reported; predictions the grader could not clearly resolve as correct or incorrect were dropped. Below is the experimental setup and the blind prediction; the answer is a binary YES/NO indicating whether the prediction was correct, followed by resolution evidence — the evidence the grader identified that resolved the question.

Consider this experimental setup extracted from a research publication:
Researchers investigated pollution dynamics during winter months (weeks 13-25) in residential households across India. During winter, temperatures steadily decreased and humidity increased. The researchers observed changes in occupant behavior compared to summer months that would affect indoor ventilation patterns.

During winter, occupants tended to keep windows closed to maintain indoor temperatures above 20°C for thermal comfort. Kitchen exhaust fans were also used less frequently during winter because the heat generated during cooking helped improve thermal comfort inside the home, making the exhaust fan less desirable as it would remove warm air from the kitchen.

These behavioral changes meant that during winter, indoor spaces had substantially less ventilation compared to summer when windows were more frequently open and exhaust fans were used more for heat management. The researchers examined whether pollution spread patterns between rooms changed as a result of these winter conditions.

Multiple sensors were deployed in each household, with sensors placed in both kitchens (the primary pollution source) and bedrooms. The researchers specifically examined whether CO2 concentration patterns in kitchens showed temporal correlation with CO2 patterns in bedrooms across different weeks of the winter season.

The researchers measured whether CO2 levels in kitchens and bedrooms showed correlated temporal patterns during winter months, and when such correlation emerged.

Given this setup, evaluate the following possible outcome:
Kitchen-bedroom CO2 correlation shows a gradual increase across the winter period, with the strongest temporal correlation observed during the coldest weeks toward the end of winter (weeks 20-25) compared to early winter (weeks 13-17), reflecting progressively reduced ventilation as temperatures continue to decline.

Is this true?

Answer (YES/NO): NO